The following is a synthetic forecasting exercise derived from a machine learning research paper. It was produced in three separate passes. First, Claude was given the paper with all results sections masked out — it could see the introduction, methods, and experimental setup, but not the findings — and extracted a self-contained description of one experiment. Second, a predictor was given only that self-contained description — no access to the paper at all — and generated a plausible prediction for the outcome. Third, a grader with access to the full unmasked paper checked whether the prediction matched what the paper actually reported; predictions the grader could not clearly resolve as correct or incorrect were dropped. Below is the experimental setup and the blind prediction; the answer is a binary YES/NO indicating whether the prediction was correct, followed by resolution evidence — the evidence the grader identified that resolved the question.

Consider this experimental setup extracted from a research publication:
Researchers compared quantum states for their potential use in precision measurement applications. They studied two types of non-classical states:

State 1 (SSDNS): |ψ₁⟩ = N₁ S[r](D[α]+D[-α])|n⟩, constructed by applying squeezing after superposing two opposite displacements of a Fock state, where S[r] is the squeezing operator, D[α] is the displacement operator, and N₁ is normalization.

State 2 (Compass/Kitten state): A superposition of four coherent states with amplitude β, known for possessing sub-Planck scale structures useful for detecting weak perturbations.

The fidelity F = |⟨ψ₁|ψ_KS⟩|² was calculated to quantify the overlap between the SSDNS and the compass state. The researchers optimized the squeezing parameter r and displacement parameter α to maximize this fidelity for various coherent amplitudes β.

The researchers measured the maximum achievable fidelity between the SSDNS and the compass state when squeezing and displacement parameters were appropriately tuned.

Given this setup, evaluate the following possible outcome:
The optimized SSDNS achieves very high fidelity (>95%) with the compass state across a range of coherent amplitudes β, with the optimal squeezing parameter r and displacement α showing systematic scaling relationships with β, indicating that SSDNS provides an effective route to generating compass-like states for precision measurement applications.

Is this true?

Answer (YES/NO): NO